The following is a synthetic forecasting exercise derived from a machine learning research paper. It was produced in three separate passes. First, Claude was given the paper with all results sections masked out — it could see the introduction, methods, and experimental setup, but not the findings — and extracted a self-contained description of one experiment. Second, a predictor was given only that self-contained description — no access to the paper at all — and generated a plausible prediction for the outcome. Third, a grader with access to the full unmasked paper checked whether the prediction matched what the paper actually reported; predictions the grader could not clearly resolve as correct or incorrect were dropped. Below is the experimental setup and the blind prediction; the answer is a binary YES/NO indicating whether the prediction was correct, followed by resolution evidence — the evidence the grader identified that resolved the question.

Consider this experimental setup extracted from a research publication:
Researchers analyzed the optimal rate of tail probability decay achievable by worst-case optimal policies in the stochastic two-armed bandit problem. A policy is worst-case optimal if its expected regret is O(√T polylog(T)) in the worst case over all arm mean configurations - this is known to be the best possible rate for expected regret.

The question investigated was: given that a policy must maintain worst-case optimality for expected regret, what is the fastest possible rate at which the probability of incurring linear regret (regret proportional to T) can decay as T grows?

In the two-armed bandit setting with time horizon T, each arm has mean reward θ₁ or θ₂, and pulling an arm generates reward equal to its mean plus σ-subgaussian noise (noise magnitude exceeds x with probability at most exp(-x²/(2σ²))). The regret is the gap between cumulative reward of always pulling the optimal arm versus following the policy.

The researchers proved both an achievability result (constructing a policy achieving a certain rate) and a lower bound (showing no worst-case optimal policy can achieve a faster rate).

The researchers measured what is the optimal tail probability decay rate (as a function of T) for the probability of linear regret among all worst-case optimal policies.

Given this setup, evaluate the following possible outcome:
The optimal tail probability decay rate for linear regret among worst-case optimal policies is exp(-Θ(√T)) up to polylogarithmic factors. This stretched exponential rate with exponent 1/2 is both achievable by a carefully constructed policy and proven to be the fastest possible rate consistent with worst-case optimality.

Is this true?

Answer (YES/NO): YES